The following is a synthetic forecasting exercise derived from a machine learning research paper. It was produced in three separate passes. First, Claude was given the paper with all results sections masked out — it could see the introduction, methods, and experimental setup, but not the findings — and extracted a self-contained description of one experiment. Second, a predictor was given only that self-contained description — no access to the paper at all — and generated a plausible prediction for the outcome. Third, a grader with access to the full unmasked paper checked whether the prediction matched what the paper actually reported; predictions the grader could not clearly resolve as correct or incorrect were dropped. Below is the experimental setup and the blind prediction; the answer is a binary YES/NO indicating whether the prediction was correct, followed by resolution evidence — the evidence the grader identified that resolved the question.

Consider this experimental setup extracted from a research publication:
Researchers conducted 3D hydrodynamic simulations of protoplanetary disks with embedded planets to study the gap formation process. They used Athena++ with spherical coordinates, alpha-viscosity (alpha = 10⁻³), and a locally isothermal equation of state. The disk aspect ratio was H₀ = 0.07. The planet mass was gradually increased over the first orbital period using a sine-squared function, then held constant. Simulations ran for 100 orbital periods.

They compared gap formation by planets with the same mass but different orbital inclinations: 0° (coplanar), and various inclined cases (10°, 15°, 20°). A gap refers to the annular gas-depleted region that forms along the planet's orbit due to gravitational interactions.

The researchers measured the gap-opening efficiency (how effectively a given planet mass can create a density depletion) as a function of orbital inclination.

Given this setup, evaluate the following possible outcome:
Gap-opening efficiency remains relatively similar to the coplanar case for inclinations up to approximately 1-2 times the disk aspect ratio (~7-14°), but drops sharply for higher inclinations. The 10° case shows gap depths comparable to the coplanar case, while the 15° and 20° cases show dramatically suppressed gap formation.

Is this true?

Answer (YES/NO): NO